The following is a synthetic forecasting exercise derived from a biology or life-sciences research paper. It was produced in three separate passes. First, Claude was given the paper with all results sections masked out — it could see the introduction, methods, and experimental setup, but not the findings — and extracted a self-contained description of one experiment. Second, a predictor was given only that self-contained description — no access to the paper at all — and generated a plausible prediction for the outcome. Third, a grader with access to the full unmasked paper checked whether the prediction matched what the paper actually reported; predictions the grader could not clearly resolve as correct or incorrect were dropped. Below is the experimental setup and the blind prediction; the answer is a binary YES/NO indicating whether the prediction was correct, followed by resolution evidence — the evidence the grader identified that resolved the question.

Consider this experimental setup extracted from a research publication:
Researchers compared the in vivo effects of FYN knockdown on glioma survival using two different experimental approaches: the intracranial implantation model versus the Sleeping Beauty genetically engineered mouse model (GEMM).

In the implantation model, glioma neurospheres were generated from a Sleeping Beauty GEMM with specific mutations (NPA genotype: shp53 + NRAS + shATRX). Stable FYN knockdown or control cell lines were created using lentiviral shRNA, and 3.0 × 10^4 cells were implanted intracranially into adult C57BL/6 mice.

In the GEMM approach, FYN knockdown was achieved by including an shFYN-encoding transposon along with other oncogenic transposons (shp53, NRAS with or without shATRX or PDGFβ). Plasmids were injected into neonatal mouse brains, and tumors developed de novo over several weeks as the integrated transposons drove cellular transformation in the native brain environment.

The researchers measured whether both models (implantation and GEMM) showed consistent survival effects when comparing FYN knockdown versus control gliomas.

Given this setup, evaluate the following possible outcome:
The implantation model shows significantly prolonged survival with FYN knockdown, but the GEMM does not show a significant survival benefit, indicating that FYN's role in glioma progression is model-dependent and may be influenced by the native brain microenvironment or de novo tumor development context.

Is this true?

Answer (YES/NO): NO